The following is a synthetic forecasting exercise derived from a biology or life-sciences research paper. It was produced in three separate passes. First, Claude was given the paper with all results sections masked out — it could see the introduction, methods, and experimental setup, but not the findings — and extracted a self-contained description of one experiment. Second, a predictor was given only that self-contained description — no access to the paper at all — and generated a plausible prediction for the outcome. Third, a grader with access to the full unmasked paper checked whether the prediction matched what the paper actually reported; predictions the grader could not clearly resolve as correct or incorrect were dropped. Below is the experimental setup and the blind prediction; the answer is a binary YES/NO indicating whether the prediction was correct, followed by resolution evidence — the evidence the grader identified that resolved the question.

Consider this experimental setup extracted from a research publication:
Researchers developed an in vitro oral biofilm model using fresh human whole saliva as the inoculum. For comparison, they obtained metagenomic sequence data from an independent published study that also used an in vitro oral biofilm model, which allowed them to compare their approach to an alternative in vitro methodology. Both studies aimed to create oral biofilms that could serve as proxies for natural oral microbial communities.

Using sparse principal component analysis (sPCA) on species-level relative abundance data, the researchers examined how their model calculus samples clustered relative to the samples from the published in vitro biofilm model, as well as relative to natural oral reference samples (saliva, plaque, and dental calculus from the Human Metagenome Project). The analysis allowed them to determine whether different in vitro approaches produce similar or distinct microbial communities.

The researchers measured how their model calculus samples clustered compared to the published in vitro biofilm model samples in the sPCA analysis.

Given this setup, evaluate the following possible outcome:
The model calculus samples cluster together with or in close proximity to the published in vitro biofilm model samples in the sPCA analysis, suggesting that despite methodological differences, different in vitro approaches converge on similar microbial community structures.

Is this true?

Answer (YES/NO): NO